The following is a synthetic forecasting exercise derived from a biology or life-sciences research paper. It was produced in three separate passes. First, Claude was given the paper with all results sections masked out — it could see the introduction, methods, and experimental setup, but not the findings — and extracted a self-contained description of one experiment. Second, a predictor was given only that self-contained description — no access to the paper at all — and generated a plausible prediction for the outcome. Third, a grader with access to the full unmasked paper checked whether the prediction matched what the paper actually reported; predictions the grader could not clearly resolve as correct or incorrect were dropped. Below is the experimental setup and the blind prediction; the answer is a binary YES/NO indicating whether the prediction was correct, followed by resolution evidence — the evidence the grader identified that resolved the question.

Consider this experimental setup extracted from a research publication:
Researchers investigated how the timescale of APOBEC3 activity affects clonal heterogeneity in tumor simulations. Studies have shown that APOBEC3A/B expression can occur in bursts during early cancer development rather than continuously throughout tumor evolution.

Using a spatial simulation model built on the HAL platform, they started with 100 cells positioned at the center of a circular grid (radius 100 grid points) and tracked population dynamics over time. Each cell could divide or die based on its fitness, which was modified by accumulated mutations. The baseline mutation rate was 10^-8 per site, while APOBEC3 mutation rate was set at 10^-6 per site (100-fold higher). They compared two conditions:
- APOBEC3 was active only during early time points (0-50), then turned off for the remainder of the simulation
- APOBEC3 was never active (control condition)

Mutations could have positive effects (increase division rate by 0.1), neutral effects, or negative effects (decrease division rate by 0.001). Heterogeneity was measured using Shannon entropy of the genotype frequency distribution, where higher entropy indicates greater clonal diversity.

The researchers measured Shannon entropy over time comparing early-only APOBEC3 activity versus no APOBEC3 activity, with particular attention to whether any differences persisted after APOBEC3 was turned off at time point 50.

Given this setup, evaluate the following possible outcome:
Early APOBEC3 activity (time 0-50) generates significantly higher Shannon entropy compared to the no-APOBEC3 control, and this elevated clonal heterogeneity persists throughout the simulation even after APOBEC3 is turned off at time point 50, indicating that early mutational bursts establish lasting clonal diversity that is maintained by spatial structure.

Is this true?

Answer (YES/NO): NO